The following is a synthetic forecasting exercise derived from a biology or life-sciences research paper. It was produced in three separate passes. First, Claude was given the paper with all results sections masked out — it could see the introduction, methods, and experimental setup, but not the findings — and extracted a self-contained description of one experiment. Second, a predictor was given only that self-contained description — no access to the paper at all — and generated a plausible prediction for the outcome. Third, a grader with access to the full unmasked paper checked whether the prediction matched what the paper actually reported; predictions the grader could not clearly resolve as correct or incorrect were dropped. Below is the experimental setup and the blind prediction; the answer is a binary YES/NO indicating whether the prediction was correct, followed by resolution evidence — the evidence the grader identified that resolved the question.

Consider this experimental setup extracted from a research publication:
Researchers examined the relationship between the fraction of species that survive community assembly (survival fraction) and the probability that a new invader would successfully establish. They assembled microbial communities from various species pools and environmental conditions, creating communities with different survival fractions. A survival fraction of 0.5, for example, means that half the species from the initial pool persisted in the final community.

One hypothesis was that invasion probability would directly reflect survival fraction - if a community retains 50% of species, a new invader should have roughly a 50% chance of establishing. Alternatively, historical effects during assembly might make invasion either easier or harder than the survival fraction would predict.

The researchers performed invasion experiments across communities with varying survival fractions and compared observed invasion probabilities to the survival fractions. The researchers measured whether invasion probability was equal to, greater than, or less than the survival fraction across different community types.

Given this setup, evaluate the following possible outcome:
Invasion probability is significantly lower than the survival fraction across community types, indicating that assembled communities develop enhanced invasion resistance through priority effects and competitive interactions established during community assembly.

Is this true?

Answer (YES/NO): NO